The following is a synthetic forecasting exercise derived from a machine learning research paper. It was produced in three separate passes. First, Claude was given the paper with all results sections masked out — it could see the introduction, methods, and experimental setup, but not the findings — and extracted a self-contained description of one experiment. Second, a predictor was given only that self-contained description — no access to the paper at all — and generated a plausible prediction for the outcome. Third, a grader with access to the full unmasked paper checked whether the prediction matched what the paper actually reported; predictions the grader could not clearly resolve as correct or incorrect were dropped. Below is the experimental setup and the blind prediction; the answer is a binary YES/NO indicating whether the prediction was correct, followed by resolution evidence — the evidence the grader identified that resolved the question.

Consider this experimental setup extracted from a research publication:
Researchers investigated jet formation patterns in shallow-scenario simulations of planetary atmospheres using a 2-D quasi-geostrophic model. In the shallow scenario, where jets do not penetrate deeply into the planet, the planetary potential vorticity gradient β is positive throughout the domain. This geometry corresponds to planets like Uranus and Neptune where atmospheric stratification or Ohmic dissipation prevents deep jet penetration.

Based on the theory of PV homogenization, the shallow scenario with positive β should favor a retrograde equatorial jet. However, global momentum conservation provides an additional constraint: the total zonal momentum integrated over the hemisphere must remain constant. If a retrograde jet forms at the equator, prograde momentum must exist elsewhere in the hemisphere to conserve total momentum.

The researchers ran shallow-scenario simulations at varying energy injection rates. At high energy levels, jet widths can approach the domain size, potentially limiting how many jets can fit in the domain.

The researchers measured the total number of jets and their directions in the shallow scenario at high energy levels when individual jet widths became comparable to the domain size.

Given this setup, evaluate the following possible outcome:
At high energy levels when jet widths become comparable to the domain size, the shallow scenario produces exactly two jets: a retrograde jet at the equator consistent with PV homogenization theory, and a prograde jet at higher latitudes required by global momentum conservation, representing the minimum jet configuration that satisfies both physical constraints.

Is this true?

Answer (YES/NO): YES